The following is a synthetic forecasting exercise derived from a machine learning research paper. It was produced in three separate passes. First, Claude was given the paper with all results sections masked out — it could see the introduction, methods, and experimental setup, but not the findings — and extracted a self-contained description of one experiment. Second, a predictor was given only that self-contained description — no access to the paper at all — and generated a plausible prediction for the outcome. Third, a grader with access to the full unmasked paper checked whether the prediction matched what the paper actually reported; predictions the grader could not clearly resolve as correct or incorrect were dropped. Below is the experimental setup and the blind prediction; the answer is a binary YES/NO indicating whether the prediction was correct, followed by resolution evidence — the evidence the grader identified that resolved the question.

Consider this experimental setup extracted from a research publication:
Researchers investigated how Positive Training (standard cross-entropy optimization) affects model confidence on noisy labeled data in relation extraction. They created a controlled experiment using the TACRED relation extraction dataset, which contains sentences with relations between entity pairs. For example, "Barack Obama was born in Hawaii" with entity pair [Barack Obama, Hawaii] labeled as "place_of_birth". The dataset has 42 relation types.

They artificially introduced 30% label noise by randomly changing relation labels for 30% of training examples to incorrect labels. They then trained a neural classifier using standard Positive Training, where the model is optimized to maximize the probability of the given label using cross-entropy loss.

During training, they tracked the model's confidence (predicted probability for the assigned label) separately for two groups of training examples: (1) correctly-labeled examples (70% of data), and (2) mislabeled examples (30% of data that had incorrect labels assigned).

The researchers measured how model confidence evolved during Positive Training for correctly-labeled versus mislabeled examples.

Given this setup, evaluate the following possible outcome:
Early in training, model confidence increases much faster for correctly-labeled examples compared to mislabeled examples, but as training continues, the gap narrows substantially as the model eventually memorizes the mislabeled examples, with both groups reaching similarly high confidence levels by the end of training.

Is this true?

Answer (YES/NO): NO